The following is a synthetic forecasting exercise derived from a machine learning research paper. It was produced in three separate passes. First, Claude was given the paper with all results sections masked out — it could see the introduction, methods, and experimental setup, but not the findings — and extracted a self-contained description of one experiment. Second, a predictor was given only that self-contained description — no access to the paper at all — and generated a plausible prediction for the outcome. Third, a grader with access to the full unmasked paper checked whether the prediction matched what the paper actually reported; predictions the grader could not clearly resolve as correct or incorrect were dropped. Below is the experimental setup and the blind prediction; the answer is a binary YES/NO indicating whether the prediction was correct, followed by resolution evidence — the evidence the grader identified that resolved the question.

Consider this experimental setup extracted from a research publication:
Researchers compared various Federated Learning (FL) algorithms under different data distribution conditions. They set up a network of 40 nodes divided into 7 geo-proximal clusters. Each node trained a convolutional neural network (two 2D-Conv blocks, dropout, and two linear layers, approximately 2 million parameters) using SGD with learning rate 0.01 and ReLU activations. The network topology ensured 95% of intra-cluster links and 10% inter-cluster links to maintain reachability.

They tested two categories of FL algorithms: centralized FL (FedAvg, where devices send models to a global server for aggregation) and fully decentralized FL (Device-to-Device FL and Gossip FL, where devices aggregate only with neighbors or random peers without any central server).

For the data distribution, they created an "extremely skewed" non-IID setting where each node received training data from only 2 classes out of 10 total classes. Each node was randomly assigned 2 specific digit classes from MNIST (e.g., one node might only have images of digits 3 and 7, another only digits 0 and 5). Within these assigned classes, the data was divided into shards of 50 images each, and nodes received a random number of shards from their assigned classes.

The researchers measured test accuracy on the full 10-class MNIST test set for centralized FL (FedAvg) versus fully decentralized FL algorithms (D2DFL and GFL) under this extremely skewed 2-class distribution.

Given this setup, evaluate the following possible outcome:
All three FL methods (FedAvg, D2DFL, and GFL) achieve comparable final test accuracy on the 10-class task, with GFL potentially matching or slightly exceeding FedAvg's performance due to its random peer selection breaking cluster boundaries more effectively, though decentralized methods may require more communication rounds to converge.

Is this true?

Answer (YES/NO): NO